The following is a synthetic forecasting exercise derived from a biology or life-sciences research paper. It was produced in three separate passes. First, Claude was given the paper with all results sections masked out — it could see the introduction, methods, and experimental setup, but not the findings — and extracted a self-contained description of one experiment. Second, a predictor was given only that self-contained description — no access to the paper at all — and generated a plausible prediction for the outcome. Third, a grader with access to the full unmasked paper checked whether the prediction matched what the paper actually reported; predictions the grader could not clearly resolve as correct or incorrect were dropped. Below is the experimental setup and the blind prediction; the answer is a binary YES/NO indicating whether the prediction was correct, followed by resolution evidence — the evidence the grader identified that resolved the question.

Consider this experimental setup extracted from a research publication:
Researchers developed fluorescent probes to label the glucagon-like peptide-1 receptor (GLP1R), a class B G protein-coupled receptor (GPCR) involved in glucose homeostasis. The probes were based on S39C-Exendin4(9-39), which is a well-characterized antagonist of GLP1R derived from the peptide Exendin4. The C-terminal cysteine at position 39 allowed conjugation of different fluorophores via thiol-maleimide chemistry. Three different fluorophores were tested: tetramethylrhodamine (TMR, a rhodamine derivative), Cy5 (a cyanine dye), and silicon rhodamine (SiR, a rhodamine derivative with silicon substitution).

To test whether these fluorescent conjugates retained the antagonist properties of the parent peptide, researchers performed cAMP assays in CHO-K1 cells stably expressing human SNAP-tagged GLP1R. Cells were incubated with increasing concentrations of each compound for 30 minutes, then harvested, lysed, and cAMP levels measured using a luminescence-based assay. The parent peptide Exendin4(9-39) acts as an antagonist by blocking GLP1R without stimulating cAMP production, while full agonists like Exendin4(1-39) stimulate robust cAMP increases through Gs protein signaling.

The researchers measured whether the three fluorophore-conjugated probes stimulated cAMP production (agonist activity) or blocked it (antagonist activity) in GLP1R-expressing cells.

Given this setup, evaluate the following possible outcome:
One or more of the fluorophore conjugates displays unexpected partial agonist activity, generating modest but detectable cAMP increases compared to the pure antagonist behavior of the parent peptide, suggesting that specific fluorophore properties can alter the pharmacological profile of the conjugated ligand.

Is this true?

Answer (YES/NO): NO